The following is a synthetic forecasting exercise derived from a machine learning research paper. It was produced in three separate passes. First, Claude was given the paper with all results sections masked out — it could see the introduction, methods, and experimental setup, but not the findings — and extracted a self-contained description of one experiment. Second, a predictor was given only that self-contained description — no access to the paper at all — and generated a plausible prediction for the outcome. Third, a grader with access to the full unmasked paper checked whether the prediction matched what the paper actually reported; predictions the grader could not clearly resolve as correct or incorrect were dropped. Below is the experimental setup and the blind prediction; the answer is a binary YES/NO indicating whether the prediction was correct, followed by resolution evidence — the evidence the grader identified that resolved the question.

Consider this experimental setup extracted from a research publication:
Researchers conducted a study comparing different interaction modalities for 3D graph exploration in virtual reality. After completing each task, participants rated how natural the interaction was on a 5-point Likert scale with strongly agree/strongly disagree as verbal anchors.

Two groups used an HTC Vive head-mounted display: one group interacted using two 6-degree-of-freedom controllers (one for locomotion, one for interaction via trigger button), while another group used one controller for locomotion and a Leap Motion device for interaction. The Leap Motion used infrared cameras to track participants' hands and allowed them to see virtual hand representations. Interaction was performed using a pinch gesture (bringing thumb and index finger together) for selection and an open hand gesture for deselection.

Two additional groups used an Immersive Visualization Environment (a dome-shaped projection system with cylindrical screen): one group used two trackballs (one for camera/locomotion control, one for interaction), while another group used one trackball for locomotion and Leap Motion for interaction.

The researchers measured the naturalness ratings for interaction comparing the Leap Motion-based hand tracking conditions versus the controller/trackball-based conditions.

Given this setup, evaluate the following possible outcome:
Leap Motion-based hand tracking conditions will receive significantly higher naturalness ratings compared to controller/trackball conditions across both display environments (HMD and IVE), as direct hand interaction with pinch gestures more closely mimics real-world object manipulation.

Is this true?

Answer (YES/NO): NO